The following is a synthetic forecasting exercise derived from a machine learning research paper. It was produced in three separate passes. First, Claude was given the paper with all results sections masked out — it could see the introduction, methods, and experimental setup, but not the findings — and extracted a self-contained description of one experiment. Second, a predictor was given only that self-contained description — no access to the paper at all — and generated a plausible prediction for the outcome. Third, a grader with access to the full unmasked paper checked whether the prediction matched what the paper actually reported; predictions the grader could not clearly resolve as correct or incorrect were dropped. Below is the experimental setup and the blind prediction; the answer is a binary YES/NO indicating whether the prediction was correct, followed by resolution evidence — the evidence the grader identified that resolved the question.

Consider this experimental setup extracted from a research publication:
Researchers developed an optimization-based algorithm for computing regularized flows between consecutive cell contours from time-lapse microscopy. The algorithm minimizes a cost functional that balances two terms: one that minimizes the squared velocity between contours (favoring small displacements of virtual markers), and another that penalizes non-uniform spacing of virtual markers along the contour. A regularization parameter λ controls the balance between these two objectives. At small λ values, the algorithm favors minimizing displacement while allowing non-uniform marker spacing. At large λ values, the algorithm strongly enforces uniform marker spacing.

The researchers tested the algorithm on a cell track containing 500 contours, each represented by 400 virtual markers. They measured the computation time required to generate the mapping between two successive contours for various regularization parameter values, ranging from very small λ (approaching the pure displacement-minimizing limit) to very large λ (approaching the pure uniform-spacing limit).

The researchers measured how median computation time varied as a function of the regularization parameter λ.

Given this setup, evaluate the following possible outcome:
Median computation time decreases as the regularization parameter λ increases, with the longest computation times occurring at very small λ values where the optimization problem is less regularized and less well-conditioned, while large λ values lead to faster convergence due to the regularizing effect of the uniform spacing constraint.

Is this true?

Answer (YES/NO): NO